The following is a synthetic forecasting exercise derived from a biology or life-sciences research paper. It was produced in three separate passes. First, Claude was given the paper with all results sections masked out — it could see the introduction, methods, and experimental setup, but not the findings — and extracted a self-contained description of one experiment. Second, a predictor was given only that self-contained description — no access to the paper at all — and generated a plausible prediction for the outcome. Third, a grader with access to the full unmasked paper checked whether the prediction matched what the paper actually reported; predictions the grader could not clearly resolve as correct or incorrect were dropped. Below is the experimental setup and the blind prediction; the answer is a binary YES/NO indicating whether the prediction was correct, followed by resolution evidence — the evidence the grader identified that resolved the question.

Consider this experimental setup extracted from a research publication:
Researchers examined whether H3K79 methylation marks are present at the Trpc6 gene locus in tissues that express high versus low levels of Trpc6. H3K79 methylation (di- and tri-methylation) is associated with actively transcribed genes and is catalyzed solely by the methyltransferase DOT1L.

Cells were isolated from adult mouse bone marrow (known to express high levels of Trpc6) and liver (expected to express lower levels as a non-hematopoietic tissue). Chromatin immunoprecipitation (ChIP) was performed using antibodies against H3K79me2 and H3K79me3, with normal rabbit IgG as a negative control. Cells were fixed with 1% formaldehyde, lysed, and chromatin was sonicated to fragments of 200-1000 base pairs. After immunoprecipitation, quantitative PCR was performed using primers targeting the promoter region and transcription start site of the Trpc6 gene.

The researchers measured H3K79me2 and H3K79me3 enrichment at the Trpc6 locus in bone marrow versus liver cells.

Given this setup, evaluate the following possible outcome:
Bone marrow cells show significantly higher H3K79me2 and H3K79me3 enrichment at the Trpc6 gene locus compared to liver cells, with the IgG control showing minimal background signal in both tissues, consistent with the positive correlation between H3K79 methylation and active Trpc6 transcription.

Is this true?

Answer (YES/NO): YES